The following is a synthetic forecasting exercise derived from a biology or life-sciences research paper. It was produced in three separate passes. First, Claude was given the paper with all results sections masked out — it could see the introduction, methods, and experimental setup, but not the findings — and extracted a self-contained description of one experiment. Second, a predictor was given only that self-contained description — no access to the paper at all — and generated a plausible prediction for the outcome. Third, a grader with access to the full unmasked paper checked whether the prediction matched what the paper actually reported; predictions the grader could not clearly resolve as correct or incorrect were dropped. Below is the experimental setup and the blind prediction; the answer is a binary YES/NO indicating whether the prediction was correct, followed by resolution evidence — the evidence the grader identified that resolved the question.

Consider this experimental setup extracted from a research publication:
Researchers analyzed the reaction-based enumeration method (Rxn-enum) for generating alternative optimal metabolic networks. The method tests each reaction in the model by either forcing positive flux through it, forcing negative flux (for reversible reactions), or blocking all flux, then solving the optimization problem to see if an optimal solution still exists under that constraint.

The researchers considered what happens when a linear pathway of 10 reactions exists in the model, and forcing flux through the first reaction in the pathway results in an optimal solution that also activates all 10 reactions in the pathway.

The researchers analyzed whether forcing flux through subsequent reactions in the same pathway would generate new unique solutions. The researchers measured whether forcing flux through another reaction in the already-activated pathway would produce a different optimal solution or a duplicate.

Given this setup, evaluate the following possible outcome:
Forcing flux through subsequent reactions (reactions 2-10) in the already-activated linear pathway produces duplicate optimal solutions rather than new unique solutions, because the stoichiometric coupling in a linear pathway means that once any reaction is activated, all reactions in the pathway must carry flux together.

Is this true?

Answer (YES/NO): YES